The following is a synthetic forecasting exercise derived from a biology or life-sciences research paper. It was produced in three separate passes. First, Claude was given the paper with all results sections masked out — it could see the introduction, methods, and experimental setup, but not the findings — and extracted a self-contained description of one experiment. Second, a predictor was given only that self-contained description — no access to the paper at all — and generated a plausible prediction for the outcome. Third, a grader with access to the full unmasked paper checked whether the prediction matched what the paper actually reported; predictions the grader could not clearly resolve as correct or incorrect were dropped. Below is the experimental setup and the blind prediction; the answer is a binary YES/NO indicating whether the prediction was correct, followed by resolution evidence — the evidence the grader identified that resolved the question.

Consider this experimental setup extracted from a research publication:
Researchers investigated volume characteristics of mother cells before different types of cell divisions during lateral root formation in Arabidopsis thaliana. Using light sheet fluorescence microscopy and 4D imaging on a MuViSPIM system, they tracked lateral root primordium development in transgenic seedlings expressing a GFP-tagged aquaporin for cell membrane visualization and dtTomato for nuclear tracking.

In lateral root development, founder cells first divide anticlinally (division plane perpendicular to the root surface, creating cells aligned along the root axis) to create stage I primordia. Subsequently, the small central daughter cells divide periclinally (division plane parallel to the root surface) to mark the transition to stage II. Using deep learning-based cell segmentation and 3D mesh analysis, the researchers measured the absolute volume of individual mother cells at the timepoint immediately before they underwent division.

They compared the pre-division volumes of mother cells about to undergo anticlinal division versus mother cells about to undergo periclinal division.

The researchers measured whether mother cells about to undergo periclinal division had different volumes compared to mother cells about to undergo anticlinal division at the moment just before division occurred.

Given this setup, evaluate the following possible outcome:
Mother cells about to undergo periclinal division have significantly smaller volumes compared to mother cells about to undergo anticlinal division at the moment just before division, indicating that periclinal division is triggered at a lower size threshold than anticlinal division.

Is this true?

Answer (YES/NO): YES